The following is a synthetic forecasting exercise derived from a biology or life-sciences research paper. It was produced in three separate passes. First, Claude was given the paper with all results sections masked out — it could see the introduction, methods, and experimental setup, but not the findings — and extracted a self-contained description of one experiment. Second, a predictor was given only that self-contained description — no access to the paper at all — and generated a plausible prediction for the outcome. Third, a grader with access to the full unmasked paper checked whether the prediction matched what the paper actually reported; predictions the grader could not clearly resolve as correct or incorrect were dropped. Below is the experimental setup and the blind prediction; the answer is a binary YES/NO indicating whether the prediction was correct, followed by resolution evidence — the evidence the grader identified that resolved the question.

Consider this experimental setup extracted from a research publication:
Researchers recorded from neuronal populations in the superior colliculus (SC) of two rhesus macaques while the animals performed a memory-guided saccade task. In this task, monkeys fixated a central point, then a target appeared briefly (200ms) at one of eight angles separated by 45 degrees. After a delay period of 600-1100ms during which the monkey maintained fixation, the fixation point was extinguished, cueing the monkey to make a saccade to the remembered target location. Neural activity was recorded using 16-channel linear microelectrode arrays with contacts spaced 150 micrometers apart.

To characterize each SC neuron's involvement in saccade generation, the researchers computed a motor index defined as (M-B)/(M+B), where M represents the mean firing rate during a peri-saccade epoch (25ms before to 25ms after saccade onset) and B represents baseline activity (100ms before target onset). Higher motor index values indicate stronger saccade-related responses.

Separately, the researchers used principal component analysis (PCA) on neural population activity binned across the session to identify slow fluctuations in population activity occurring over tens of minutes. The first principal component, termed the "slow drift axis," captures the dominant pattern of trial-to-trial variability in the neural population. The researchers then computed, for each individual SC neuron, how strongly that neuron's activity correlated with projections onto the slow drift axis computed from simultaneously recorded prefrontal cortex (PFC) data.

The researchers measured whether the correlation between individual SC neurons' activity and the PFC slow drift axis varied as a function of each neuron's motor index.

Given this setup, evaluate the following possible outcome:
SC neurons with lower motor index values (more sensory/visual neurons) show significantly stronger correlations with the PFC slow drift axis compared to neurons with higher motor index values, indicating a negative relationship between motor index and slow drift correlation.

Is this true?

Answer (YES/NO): YES